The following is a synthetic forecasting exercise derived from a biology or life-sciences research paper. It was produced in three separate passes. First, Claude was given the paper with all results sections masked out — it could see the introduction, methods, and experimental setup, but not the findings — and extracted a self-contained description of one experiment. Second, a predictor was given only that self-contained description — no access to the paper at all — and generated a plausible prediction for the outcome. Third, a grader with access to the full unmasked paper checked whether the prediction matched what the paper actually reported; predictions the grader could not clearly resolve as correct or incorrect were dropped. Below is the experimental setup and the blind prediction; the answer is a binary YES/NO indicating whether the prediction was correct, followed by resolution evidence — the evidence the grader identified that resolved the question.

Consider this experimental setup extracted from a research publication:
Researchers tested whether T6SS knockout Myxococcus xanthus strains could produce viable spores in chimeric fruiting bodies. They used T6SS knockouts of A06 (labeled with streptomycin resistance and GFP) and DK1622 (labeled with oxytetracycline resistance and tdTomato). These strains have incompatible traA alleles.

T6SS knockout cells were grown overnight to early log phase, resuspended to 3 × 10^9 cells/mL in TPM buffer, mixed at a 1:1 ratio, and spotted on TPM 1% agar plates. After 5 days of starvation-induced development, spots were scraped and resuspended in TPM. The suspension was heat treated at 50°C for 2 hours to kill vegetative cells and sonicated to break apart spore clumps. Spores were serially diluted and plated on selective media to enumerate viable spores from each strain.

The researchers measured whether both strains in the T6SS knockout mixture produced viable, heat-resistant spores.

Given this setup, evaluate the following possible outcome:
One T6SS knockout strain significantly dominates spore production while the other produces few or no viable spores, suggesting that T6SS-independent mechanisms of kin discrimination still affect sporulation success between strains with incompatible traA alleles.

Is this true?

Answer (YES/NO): NO